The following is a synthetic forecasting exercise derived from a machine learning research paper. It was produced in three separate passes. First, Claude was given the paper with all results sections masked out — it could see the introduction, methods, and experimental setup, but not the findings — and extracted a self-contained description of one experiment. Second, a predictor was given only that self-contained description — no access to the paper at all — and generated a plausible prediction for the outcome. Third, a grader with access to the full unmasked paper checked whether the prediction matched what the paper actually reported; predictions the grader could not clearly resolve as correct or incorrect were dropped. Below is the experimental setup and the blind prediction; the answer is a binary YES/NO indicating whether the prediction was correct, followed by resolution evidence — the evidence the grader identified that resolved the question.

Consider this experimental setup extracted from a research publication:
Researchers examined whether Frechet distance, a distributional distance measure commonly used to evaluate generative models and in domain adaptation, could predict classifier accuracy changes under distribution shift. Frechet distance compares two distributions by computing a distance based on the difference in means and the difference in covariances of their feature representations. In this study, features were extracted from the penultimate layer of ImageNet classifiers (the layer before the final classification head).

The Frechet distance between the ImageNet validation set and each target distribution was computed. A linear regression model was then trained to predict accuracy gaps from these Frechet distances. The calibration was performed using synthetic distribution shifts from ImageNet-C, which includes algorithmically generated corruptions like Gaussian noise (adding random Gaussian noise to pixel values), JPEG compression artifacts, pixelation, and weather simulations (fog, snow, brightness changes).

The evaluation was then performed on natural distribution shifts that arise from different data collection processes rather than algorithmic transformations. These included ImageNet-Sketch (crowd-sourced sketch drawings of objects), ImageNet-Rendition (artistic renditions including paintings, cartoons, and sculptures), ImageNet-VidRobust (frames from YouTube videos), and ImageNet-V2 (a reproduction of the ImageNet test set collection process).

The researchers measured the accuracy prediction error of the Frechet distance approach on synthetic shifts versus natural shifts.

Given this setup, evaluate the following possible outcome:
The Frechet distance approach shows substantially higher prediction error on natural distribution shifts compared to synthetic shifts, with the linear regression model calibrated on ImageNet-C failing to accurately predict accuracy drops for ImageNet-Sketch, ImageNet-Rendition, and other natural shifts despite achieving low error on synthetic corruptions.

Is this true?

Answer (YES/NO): YES